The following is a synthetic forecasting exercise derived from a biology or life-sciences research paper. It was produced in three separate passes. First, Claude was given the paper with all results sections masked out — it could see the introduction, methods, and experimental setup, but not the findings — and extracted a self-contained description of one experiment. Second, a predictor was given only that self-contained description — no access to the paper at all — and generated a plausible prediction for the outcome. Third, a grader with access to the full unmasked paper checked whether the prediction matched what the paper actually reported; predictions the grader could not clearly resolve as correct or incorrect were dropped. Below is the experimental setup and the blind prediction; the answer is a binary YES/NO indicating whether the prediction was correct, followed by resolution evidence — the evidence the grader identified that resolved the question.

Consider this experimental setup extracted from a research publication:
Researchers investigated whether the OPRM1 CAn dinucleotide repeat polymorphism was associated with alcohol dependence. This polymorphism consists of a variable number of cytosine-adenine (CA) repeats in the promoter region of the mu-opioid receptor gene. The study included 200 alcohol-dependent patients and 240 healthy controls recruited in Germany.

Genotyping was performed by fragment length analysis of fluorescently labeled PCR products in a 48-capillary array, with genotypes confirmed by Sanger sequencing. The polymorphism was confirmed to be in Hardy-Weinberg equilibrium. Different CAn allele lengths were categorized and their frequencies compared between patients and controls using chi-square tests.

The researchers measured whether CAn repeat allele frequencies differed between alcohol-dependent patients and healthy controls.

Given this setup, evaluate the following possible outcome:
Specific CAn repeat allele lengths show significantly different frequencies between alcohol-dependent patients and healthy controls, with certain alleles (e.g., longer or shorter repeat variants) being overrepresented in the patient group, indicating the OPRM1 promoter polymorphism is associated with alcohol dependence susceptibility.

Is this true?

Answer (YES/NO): NO